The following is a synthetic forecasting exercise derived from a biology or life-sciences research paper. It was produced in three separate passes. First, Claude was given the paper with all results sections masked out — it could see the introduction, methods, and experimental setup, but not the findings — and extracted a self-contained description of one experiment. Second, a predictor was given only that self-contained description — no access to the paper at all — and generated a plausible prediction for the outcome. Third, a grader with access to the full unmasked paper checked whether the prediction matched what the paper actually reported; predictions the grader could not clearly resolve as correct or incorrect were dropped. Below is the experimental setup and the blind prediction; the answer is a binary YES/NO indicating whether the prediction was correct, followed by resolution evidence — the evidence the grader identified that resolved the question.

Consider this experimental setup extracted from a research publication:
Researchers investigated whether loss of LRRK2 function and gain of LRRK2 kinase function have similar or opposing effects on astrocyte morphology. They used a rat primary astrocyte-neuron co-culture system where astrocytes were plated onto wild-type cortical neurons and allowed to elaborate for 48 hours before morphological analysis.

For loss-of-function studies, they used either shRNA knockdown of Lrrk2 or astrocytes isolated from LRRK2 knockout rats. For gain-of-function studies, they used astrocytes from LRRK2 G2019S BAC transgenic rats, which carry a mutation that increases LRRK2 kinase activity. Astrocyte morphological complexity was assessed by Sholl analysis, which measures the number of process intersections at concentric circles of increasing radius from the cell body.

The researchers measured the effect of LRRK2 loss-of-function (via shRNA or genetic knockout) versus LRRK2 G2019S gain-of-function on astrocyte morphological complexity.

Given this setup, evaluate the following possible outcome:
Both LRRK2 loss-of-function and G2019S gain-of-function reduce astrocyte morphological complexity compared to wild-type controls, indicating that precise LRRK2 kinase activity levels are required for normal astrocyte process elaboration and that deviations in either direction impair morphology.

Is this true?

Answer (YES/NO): YES